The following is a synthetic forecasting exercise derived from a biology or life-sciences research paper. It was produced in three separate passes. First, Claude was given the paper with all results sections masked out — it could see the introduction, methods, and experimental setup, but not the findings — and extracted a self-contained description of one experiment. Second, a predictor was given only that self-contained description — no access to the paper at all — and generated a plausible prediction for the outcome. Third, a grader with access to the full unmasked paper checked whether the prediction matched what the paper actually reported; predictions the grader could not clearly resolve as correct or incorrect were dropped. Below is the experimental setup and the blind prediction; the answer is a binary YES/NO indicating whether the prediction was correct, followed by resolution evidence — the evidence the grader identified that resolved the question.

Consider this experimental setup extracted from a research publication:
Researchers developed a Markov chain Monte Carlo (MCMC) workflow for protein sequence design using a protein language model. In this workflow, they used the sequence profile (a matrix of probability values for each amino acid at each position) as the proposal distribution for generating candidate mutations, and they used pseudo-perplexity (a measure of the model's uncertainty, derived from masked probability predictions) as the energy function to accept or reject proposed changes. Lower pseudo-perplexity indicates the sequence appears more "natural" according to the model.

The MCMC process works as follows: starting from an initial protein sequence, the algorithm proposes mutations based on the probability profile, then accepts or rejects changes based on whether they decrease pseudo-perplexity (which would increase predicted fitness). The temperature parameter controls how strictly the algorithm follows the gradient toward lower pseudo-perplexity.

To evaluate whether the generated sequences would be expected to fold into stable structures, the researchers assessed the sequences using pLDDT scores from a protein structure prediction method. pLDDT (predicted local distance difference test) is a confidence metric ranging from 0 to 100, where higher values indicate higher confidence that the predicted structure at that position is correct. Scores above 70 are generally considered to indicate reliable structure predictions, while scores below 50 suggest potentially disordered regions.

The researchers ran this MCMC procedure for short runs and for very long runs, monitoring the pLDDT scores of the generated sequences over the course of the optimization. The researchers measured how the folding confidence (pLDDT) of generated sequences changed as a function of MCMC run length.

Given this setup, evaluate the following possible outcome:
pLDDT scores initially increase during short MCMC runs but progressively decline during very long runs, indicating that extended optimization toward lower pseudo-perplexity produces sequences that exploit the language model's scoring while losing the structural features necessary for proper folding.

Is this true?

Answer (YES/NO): NO